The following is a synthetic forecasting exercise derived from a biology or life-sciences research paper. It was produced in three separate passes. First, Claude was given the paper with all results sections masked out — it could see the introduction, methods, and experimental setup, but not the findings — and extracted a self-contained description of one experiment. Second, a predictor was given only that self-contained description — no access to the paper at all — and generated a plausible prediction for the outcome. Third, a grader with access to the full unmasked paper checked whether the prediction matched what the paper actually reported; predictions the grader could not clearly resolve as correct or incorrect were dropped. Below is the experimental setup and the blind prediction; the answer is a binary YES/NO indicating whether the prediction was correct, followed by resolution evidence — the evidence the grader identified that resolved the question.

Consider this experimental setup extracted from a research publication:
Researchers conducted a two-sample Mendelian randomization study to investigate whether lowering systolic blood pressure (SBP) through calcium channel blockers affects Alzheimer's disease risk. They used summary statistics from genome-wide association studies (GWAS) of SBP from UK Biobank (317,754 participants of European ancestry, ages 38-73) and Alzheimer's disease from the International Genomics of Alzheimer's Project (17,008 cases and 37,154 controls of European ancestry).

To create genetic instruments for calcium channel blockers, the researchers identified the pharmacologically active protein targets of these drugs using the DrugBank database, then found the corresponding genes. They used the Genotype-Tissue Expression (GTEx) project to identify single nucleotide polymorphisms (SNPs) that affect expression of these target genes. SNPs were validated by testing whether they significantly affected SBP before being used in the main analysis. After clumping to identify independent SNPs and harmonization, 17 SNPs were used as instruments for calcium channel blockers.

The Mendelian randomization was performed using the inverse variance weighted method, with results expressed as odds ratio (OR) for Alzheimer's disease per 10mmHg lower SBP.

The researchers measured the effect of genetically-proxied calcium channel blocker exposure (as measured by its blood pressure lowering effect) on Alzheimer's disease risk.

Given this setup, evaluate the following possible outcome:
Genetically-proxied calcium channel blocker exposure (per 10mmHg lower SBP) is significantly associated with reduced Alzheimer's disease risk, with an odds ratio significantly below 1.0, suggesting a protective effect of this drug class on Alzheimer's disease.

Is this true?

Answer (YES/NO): NO